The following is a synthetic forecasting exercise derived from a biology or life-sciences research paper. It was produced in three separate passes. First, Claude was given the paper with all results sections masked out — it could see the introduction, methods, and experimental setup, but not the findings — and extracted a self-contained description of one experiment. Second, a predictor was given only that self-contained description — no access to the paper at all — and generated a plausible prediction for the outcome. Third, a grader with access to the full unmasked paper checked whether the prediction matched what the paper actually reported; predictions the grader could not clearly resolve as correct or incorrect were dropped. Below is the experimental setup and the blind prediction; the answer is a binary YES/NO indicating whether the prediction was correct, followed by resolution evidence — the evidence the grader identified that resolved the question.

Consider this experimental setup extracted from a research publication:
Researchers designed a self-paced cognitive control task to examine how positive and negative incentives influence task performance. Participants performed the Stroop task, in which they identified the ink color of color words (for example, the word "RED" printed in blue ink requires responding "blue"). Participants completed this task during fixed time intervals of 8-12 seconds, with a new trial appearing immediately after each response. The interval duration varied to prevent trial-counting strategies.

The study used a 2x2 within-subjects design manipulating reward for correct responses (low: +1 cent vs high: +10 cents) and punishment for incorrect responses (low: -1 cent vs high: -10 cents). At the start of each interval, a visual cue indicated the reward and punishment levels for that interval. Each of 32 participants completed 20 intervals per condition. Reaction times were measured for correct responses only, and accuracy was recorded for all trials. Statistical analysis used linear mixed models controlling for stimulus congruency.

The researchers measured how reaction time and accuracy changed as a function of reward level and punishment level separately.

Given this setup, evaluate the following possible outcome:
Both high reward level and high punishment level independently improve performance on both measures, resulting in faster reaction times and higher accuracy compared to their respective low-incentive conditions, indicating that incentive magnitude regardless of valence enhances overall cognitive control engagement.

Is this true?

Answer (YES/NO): NO